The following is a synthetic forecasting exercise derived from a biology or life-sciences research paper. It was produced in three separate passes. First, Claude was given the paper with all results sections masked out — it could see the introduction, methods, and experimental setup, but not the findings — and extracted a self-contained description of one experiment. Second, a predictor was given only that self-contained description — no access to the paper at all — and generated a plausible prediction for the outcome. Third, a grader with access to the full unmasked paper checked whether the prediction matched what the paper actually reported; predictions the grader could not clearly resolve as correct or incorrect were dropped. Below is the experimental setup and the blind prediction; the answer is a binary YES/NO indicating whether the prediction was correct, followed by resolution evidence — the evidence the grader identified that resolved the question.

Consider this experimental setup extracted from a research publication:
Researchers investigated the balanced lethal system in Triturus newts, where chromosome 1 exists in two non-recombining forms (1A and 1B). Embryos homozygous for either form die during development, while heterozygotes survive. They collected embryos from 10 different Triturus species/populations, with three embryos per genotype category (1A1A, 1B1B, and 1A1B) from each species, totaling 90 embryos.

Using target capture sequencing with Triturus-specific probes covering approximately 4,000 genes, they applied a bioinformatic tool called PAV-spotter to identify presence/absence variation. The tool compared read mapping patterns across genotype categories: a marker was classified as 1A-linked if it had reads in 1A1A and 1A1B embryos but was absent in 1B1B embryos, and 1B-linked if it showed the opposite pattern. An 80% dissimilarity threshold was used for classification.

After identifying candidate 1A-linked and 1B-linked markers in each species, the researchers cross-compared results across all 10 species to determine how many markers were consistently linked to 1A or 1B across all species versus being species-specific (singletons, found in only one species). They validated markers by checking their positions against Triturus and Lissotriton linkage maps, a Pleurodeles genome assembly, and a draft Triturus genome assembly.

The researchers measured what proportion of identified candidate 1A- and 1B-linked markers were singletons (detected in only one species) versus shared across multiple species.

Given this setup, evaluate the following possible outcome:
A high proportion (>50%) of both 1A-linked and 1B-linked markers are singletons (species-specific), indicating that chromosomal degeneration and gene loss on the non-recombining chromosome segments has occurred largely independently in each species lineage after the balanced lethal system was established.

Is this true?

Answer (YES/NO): NO